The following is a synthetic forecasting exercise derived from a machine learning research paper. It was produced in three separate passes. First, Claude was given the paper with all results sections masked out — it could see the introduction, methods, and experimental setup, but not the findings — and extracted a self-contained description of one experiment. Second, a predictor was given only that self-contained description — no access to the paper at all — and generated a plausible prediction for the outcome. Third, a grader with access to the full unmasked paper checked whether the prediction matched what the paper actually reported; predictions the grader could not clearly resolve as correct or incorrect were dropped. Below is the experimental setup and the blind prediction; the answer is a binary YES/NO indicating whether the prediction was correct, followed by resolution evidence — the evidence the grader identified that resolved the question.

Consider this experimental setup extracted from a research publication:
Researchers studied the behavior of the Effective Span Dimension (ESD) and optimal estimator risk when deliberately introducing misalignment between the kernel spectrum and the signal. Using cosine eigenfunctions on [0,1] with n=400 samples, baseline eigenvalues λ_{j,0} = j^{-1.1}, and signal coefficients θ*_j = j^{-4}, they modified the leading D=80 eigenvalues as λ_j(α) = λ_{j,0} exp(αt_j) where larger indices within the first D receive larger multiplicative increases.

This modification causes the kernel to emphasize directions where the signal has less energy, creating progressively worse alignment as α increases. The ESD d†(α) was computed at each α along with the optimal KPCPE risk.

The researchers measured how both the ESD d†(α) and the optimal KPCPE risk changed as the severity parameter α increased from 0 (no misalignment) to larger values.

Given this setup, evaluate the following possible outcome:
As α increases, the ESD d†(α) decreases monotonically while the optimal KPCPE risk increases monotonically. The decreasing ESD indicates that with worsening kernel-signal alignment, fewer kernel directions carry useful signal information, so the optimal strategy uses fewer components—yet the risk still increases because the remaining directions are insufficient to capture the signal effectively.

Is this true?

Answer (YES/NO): NO